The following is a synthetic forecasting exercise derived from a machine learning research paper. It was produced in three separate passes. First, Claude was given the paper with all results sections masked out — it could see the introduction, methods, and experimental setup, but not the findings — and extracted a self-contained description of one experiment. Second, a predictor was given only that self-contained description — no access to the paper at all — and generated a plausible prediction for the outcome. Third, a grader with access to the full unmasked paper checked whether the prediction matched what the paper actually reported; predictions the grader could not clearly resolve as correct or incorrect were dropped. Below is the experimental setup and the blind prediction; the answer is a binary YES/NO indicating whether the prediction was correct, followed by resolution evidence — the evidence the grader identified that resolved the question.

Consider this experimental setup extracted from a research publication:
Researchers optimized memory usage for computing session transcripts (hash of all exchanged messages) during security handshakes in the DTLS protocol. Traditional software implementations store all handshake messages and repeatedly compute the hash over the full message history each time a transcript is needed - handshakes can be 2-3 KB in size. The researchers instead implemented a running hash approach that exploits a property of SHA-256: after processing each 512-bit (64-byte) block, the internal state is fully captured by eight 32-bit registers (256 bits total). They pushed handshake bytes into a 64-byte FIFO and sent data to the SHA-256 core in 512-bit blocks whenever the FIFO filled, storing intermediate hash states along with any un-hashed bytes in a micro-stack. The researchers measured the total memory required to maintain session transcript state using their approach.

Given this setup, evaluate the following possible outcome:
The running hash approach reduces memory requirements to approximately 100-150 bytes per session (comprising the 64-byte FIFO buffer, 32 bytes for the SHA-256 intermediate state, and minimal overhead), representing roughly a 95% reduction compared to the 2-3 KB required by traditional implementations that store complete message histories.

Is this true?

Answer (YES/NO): NO